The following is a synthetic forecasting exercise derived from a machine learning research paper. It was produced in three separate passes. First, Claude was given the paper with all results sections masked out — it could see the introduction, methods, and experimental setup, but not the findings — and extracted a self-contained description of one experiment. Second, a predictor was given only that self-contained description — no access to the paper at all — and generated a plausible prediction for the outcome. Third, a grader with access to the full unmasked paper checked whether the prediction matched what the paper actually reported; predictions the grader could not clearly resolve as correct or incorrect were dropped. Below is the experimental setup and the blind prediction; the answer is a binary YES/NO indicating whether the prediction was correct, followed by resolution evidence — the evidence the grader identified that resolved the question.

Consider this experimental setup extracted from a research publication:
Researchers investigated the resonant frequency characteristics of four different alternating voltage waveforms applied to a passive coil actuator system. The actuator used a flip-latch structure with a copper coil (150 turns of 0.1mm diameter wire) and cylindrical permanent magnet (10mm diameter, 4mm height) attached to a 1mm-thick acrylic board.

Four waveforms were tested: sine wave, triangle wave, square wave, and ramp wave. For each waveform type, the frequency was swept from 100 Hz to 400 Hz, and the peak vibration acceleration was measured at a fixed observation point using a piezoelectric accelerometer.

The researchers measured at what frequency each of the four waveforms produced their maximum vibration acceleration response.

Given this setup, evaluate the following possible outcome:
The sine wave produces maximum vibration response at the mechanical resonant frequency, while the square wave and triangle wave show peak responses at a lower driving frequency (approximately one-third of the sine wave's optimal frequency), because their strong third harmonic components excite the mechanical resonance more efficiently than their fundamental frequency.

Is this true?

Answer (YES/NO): NO